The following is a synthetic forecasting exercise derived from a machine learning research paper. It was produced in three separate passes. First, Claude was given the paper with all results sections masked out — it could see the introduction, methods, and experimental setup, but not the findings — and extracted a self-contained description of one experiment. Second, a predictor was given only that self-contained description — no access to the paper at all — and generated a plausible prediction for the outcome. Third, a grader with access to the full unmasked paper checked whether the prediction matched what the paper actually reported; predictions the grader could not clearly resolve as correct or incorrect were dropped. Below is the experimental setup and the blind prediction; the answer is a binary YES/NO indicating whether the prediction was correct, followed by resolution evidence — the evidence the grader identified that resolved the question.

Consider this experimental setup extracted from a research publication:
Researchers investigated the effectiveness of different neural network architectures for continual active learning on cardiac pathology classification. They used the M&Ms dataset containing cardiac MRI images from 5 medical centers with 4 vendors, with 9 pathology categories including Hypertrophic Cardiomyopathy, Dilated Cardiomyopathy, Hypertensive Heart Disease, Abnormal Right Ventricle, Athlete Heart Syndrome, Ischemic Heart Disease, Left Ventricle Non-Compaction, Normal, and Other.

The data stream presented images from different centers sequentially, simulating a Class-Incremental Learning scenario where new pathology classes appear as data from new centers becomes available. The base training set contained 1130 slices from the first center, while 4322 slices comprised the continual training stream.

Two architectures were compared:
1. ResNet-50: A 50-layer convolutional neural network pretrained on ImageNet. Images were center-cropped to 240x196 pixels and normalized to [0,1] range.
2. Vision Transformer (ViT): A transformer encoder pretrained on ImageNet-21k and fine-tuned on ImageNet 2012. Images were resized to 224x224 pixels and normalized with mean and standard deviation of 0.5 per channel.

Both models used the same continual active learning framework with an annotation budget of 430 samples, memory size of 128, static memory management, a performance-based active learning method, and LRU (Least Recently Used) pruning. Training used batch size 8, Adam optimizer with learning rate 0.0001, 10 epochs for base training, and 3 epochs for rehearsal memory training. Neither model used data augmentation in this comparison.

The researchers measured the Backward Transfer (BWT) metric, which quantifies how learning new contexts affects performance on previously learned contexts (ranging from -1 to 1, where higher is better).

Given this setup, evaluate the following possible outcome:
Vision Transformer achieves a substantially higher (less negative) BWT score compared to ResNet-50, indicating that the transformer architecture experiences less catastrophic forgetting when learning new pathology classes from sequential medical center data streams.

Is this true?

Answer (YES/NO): NO